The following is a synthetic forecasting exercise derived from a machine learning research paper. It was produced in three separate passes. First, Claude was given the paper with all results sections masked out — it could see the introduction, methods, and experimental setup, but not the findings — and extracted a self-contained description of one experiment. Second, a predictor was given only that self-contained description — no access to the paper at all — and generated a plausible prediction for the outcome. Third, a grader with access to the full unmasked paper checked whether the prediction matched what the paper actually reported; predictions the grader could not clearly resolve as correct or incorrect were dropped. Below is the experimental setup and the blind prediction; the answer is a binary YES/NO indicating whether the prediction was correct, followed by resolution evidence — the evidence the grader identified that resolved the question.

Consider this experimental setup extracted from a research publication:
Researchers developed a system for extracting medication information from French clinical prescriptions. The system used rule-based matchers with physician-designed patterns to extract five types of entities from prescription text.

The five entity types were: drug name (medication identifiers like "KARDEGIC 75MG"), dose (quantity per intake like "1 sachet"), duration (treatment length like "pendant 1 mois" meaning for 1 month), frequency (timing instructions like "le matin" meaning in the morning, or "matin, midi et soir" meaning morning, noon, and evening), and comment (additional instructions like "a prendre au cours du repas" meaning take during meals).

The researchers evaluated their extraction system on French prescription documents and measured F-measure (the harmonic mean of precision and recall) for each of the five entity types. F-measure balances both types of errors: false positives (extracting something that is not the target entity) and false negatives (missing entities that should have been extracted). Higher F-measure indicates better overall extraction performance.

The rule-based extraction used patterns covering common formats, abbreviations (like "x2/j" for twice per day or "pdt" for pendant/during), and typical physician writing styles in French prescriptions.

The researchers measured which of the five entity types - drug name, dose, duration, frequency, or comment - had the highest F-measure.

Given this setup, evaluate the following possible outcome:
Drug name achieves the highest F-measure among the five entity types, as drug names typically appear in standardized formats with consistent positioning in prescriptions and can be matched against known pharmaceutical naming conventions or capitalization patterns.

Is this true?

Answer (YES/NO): NO